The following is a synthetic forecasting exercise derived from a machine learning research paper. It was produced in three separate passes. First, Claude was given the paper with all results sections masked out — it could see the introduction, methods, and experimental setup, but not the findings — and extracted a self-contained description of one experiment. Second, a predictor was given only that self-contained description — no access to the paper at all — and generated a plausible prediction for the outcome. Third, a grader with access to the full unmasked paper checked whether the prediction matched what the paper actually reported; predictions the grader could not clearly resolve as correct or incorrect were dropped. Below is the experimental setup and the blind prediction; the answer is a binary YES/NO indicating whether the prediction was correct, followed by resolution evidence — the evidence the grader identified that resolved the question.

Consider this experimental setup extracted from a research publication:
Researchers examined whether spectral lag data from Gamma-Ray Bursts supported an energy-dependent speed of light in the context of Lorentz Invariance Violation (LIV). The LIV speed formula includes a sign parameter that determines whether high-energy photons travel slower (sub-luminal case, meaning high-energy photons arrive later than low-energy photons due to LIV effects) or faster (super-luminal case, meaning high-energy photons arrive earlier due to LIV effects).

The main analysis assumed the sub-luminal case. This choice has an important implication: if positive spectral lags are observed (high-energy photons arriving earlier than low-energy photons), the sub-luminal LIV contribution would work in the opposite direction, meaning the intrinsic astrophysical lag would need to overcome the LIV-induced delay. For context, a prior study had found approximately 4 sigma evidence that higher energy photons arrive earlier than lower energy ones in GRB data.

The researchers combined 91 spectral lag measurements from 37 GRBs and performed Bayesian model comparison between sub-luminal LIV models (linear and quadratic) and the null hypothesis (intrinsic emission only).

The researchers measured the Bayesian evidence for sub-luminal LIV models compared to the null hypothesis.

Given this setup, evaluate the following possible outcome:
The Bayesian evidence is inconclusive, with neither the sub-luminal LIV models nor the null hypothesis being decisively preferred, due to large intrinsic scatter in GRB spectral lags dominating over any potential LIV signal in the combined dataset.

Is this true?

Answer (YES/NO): NO